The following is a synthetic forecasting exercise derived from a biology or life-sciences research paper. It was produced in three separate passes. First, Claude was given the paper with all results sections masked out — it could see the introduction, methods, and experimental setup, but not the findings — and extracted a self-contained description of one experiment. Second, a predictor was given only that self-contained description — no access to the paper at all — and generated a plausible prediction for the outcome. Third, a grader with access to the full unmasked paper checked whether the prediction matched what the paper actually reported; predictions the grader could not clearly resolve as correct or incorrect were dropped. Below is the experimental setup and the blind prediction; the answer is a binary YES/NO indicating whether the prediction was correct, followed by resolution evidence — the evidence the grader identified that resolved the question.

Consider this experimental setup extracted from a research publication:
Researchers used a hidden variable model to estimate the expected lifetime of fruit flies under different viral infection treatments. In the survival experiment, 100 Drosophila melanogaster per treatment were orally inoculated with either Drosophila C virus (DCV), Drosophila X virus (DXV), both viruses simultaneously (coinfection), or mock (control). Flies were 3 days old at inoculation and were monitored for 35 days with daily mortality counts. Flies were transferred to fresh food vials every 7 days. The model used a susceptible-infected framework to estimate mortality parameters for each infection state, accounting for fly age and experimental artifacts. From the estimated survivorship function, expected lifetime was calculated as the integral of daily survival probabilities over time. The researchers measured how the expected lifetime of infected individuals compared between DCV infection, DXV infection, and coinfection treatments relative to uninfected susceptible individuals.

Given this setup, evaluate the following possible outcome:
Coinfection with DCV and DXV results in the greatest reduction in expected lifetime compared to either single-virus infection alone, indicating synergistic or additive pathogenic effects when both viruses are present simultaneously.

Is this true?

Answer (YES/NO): NO